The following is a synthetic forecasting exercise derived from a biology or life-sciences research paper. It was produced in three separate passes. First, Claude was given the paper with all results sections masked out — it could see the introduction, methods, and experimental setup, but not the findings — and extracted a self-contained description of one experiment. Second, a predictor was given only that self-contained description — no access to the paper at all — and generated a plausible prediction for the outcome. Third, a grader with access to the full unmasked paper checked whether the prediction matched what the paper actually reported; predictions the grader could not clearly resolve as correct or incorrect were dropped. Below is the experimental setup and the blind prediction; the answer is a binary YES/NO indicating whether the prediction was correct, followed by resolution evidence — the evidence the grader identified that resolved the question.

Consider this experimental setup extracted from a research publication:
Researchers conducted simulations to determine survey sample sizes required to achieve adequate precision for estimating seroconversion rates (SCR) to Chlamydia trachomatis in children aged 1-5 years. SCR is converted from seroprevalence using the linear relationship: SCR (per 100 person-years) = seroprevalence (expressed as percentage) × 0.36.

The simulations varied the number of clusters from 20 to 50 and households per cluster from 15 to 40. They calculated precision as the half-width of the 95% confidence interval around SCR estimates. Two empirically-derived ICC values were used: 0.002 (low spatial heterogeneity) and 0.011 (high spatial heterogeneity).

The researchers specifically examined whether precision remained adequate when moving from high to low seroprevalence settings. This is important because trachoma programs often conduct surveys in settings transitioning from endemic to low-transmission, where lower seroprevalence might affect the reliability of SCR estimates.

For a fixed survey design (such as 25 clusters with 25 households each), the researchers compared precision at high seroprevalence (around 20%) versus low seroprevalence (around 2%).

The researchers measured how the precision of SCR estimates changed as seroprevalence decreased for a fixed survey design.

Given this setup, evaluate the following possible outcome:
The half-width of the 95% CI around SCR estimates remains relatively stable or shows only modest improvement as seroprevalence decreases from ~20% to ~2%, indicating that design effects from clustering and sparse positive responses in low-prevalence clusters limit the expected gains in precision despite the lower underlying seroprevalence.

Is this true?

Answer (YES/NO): NO